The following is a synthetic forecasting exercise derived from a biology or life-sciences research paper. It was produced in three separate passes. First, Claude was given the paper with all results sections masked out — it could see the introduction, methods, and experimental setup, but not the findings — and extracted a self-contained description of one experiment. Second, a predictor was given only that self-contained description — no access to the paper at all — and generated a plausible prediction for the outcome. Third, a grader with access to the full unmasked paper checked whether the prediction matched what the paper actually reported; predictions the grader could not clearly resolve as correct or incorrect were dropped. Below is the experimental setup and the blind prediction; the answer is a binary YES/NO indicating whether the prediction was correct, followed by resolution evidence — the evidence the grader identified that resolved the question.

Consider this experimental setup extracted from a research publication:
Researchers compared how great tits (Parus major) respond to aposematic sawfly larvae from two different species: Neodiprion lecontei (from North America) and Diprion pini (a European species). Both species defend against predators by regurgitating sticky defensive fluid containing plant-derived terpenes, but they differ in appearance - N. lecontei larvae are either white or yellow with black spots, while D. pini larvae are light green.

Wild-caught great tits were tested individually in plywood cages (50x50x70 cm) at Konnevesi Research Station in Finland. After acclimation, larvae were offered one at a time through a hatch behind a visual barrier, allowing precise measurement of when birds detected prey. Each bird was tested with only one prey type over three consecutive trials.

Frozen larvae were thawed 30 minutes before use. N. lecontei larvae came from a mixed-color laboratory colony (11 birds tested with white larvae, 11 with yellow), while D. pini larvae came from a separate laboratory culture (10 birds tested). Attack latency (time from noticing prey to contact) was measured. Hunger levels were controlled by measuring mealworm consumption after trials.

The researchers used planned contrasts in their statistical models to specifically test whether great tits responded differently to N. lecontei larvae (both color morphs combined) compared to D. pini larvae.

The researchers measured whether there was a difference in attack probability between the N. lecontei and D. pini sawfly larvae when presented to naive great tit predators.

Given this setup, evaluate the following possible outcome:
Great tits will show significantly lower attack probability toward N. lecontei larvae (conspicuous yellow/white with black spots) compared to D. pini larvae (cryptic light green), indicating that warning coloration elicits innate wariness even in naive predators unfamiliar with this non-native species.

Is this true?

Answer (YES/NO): NO